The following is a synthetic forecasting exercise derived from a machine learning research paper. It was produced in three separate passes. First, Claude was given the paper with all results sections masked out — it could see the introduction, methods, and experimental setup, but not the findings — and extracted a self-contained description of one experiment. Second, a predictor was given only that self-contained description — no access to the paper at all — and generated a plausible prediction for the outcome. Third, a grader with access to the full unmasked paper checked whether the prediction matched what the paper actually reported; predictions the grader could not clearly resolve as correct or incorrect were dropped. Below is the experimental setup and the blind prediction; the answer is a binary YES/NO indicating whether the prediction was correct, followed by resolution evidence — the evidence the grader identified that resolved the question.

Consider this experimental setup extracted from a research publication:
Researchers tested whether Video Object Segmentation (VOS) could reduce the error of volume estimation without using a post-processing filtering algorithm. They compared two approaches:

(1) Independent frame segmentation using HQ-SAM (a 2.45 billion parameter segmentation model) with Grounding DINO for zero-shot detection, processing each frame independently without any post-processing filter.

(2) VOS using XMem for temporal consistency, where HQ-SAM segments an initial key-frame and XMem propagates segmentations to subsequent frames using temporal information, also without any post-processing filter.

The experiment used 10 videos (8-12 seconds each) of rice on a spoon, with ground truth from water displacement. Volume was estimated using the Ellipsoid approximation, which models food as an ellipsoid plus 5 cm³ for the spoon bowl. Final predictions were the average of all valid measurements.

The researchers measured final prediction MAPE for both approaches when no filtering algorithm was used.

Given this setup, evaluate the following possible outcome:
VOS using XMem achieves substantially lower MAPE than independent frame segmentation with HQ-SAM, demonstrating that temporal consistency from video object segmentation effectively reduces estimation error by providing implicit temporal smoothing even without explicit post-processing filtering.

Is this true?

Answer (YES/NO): YES